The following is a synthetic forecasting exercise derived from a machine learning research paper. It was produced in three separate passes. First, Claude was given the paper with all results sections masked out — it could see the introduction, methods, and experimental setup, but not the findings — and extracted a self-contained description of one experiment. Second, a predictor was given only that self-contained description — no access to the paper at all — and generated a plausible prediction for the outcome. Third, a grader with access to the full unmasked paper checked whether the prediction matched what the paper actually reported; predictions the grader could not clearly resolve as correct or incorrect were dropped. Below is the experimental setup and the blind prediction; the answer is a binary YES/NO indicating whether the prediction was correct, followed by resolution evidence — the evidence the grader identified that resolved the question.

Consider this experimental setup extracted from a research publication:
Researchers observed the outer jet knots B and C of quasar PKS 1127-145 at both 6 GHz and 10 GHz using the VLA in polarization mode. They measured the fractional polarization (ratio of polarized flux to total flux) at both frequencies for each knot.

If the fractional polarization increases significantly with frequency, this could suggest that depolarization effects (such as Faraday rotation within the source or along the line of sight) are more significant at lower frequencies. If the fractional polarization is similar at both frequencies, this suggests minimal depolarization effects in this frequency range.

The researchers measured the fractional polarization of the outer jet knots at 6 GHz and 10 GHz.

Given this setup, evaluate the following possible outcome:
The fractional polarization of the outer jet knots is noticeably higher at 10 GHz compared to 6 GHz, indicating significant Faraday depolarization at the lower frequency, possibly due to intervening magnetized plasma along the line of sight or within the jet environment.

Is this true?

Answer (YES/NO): YES